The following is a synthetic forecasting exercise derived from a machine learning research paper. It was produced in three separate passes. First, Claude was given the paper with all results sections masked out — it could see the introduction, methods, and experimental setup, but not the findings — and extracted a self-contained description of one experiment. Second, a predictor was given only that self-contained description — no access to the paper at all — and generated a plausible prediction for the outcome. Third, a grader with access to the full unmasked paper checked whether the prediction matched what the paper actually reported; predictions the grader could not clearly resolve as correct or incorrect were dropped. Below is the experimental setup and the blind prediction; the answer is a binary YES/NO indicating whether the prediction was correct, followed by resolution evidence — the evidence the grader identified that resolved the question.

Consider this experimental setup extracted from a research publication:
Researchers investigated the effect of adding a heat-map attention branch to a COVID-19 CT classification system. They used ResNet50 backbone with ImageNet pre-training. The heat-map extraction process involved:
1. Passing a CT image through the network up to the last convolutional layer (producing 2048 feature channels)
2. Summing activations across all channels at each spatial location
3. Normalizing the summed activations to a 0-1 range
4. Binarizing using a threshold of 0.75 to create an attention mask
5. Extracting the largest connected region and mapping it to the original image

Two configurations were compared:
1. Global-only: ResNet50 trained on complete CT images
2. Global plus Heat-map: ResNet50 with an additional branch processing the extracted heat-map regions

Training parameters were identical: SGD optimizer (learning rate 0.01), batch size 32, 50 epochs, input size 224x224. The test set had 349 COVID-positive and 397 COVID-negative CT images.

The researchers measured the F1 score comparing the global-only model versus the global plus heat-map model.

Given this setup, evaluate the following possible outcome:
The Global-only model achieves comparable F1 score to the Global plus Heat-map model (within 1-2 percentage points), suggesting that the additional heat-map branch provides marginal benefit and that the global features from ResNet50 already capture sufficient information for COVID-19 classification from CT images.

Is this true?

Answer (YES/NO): NO